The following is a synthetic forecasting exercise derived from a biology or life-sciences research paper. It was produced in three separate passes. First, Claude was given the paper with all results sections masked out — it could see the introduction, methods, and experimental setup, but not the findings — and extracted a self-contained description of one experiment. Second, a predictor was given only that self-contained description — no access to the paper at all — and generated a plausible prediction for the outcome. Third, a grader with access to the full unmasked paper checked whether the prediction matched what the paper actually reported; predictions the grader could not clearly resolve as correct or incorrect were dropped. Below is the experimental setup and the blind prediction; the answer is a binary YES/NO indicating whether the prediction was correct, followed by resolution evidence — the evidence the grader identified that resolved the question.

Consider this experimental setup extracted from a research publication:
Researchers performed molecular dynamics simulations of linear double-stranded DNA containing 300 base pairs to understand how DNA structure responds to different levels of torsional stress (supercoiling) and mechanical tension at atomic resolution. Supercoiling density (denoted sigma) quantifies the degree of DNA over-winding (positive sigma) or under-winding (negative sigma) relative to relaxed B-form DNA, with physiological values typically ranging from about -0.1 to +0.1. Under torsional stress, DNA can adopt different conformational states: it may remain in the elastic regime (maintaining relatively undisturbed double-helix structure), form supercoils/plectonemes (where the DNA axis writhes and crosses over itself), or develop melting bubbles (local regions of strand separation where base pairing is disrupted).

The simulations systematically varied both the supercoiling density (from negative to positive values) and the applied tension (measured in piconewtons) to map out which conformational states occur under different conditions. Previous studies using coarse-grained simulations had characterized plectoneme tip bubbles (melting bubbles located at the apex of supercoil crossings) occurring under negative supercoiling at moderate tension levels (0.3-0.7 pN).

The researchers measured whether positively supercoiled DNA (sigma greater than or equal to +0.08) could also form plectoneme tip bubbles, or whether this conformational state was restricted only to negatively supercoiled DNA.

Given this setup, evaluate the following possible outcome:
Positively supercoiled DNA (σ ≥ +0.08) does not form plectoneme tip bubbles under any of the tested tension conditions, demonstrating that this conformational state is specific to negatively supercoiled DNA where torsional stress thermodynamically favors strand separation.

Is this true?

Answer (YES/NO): NO